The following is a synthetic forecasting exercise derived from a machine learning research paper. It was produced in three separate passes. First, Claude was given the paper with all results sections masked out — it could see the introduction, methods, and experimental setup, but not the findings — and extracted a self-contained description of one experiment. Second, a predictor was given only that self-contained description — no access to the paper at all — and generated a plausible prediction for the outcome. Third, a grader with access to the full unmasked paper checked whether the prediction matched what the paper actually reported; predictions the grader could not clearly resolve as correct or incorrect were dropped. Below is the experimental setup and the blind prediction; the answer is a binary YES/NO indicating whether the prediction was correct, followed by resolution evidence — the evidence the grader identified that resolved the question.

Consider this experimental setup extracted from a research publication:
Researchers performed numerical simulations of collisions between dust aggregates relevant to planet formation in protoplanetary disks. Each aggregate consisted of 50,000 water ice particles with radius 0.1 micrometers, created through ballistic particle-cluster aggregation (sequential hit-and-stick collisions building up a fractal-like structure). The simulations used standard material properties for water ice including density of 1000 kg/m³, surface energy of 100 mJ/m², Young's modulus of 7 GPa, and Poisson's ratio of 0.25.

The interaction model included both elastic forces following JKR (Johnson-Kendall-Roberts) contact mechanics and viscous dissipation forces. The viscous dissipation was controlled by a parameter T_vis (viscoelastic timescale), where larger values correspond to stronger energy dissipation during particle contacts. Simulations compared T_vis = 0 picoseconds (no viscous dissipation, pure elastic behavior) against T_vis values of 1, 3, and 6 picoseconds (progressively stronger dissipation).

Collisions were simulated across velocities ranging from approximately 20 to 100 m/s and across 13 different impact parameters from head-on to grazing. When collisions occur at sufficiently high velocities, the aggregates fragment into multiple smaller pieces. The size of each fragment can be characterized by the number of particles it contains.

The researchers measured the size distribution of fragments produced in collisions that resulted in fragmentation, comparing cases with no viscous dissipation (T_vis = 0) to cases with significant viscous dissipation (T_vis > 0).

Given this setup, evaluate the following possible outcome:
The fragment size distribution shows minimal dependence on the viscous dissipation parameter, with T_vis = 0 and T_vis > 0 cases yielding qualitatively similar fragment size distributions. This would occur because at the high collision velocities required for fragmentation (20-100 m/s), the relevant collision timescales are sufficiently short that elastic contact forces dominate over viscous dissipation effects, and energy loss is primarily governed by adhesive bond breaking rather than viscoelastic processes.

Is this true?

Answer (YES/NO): NO